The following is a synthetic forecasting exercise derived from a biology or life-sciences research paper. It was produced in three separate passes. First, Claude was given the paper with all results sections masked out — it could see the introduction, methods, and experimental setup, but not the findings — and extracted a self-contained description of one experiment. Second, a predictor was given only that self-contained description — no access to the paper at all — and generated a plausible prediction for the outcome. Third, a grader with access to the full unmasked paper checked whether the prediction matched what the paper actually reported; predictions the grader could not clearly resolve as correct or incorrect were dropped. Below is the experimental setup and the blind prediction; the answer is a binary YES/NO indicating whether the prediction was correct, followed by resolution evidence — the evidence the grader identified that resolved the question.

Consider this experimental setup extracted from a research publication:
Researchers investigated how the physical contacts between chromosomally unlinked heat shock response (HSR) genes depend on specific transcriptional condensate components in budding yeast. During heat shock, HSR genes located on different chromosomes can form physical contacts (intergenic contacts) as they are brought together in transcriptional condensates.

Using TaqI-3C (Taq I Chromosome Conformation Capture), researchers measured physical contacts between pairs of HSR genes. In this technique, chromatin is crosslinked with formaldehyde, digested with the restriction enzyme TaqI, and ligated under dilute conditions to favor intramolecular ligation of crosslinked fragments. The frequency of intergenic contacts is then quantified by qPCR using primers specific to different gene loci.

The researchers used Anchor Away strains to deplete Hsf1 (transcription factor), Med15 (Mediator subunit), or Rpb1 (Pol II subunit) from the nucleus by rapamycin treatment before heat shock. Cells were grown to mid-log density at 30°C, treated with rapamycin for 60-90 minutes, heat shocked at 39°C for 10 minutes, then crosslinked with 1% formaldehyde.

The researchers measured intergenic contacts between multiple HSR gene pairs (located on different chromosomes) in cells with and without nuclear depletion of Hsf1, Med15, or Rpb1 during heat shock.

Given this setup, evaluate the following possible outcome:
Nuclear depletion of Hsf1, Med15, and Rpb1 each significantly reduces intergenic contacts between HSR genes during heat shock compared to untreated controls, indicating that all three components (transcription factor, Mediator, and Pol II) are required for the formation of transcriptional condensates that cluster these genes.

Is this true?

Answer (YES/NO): YES